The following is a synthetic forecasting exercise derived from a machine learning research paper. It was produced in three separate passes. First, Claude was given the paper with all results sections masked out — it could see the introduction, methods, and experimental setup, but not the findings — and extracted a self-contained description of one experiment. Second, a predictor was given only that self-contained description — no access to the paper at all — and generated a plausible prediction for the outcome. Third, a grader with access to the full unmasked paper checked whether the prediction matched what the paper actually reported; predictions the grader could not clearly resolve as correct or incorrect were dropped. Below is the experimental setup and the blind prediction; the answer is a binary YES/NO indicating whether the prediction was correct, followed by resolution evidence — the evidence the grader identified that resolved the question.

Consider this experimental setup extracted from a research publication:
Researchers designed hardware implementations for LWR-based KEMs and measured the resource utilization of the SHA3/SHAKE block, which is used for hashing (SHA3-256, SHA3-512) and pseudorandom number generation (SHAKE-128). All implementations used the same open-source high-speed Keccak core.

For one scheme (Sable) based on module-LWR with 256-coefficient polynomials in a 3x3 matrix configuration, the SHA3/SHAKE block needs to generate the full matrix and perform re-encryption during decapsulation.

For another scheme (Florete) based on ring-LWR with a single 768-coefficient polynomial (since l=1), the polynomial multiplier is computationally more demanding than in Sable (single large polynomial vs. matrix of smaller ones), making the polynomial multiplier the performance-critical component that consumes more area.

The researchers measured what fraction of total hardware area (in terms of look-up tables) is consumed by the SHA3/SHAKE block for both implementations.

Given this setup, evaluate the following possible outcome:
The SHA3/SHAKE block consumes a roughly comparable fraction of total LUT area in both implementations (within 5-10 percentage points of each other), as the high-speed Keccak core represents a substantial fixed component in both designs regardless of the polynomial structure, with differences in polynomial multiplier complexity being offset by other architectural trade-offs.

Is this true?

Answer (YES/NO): NO